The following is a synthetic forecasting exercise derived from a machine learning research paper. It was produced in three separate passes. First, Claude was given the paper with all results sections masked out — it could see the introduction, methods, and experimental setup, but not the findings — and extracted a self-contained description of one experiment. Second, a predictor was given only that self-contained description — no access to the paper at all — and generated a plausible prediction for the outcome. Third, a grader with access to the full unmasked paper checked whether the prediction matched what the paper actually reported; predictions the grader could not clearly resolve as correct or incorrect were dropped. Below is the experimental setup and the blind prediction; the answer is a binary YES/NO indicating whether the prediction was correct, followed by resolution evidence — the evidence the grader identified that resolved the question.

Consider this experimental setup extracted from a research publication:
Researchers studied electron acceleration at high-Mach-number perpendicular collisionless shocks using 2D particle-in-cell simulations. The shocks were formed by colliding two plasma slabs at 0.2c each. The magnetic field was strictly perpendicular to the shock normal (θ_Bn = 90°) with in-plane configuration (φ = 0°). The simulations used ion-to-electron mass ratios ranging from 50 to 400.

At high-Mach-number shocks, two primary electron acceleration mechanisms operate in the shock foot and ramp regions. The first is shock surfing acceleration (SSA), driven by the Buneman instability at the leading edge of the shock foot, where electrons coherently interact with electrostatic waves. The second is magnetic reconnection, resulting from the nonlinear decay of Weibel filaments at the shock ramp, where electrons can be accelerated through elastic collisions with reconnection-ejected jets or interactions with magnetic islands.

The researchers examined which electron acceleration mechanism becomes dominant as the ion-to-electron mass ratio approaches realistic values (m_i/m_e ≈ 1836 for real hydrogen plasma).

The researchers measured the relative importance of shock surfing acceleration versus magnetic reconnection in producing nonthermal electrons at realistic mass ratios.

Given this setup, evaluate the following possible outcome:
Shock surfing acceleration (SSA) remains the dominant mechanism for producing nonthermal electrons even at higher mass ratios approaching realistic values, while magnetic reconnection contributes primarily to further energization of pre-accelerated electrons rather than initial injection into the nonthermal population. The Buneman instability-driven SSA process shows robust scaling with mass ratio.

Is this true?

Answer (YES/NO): NO